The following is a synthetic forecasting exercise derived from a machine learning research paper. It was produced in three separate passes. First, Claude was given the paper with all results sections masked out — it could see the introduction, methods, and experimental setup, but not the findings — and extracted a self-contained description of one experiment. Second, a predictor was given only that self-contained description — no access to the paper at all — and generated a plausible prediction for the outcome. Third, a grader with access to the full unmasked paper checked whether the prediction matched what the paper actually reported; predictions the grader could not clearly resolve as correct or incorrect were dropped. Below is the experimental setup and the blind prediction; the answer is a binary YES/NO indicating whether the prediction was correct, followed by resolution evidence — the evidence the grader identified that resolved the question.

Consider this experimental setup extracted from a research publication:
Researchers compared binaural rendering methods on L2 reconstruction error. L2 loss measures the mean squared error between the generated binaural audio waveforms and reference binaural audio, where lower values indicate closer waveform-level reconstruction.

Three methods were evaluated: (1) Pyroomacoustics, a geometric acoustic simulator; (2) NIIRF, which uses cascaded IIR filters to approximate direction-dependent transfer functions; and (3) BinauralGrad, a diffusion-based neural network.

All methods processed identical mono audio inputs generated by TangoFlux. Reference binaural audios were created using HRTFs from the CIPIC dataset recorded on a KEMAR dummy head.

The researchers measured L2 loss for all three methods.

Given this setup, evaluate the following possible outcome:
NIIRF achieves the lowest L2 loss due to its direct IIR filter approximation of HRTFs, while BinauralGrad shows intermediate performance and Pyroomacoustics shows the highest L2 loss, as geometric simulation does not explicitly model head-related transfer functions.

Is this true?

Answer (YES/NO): NO